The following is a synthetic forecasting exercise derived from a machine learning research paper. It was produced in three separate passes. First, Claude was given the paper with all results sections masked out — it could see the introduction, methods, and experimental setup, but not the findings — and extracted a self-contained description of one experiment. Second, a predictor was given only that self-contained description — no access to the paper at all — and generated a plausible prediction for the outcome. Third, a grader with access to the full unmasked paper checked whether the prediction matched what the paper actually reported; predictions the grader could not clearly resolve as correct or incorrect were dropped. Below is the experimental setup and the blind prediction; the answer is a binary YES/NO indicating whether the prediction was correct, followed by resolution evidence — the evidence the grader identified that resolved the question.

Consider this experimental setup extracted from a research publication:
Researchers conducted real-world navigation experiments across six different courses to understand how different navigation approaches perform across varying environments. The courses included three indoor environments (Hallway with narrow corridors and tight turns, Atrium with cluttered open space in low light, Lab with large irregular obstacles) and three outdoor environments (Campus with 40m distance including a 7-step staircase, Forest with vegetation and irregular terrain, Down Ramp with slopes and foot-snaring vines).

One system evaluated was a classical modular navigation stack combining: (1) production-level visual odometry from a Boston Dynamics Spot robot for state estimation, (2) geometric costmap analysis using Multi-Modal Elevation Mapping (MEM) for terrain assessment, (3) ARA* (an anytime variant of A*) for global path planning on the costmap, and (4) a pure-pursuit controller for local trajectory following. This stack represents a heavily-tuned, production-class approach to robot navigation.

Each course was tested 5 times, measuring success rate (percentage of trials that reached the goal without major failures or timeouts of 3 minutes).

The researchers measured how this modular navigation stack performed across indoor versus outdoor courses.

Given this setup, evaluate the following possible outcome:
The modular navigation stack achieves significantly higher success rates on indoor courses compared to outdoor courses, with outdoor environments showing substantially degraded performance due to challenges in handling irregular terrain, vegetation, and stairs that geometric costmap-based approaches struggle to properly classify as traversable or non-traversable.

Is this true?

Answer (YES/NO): YES